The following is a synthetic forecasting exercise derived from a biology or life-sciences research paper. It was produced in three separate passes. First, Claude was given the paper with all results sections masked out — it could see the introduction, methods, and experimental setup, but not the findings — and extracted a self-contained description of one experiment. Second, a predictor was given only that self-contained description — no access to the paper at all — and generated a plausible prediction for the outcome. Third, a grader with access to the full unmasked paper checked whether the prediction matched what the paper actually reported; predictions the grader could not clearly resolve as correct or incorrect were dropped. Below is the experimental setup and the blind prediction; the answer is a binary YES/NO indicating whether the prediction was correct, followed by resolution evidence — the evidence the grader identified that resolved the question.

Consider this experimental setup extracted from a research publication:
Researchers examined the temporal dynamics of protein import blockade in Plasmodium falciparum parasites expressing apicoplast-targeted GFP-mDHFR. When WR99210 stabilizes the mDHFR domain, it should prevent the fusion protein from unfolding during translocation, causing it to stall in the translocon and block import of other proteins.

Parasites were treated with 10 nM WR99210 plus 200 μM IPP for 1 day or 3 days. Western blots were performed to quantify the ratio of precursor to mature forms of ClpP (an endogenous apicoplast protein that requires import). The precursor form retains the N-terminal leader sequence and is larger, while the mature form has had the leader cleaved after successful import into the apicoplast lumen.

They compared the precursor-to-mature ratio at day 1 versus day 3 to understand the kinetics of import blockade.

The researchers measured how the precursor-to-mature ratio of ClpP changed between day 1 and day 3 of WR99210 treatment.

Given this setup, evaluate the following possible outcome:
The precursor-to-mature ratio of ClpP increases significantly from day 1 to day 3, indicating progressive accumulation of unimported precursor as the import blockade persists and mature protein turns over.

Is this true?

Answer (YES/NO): YES